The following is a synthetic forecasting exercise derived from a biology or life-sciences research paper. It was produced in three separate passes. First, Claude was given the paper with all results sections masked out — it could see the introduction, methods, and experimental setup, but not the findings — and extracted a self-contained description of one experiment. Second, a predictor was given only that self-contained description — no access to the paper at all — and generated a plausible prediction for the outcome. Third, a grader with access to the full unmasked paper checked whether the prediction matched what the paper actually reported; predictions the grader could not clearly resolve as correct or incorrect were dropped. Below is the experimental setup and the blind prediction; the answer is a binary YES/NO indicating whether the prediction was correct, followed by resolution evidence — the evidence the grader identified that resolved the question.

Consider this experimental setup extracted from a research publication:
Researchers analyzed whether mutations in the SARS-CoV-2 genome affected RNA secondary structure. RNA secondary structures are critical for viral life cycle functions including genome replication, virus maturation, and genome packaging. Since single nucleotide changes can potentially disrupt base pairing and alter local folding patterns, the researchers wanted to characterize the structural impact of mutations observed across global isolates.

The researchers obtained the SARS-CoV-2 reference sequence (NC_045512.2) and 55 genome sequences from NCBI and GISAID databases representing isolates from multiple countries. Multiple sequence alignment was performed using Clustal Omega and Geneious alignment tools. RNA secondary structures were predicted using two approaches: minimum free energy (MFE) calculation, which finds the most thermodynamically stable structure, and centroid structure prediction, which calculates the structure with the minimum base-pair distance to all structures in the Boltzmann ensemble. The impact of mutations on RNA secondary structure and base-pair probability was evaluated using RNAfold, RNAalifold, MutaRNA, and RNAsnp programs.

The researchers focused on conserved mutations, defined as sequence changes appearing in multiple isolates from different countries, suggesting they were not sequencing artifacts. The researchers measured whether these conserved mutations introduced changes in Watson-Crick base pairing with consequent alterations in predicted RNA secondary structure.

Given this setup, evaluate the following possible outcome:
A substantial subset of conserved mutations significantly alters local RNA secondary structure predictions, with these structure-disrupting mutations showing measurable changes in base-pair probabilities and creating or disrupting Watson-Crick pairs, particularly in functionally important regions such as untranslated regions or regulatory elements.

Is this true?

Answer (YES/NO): NO